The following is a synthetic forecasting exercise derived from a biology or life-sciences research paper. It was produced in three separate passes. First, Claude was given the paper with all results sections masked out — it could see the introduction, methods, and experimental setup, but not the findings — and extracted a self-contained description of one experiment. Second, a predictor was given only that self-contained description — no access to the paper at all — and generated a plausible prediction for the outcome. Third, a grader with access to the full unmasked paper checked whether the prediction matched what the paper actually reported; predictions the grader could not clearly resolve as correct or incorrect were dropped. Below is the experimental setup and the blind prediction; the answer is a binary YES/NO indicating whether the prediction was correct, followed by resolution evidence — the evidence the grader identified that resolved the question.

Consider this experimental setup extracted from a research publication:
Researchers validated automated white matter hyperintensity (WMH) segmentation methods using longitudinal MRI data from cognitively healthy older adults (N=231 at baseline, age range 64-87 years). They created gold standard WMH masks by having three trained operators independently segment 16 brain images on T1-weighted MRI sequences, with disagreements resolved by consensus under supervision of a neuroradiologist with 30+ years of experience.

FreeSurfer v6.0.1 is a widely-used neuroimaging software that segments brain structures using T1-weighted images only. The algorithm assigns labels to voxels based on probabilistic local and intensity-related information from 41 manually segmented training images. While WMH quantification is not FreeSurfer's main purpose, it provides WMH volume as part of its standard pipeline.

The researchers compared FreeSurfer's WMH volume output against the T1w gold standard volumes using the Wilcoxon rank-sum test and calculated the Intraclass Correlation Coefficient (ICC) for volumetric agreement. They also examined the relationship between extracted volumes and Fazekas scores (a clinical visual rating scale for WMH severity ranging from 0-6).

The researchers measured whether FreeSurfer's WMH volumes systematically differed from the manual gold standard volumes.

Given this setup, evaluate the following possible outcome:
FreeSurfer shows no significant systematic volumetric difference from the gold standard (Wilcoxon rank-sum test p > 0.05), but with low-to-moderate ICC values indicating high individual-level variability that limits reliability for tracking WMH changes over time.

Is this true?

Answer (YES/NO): NO